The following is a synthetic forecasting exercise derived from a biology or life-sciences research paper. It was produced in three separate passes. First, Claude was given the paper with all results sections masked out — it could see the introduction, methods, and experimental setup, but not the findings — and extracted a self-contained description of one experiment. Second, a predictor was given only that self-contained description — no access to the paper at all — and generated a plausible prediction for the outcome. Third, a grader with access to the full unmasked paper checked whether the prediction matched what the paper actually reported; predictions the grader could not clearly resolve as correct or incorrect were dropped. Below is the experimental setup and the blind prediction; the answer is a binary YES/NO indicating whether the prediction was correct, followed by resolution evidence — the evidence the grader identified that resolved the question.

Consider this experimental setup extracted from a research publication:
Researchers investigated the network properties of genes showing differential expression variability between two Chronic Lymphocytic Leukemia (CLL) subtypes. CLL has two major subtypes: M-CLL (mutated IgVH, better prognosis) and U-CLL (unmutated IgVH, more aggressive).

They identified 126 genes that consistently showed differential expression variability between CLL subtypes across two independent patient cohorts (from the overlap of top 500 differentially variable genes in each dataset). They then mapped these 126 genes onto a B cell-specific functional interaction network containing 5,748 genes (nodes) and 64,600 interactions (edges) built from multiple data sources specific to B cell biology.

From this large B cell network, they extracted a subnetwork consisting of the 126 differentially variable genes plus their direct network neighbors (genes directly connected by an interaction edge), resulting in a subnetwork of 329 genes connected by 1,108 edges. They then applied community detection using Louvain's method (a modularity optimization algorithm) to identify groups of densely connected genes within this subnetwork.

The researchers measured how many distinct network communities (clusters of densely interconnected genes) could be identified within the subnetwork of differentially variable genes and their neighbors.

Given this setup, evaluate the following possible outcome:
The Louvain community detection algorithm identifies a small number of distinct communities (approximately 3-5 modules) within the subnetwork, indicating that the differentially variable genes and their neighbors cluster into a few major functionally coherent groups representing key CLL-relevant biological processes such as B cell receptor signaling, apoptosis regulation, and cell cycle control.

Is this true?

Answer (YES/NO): NO